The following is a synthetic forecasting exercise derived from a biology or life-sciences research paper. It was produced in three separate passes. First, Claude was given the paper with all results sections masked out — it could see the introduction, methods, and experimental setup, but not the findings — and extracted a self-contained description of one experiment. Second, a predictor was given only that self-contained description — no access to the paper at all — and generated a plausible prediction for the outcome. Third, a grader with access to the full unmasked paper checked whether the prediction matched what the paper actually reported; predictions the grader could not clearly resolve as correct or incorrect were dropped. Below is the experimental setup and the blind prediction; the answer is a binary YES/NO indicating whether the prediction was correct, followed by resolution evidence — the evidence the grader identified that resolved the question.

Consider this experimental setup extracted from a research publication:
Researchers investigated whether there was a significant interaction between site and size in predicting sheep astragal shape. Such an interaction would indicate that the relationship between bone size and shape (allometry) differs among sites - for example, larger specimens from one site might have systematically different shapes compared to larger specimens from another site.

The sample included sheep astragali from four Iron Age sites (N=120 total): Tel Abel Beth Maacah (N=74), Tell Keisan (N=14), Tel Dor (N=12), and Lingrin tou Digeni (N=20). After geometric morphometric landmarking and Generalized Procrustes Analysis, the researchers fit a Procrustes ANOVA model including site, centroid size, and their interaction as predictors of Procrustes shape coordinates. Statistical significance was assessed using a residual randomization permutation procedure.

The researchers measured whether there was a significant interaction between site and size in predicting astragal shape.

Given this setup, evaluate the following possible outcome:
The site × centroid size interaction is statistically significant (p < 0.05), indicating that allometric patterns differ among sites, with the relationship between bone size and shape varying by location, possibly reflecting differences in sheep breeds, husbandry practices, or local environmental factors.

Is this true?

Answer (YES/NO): NO